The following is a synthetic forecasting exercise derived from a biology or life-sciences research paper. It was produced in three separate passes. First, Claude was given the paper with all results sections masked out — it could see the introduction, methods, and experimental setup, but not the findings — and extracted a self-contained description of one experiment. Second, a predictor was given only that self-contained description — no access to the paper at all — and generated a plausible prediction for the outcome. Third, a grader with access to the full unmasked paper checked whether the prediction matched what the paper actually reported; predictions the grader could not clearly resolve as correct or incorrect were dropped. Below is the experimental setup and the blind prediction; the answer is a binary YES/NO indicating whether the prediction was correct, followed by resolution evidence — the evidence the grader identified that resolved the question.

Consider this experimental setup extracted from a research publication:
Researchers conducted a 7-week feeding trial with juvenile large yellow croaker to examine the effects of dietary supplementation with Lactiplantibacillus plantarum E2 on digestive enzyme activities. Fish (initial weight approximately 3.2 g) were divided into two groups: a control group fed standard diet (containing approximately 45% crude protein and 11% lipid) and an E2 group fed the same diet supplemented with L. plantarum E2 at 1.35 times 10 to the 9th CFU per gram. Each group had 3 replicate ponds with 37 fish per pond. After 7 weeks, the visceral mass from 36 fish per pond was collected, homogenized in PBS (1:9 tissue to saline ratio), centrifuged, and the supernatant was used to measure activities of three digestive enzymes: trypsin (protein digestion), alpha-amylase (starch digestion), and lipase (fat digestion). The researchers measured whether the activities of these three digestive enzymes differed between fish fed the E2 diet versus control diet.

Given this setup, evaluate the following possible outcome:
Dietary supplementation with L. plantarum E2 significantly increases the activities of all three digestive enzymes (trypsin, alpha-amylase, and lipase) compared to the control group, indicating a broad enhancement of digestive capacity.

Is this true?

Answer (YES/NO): NO